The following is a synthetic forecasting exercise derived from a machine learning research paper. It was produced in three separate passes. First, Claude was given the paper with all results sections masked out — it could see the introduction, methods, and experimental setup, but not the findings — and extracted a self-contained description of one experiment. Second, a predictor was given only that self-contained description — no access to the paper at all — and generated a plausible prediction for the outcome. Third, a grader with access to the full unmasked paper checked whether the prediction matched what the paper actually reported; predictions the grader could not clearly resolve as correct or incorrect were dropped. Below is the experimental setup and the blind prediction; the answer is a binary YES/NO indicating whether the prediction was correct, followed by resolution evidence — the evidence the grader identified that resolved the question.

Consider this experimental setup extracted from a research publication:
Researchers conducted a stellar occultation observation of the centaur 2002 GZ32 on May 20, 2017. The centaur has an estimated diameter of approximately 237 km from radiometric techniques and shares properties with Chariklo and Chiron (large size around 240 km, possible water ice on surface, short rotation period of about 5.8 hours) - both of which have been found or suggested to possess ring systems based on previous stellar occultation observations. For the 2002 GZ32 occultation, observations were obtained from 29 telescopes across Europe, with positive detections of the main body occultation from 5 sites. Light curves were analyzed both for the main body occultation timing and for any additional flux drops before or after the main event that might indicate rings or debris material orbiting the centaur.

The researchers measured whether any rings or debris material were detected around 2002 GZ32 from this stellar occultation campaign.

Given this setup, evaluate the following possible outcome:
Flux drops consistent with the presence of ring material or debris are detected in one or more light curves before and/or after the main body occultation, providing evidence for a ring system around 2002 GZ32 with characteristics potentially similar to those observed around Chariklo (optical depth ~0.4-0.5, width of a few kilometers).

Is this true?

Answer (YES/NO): NO